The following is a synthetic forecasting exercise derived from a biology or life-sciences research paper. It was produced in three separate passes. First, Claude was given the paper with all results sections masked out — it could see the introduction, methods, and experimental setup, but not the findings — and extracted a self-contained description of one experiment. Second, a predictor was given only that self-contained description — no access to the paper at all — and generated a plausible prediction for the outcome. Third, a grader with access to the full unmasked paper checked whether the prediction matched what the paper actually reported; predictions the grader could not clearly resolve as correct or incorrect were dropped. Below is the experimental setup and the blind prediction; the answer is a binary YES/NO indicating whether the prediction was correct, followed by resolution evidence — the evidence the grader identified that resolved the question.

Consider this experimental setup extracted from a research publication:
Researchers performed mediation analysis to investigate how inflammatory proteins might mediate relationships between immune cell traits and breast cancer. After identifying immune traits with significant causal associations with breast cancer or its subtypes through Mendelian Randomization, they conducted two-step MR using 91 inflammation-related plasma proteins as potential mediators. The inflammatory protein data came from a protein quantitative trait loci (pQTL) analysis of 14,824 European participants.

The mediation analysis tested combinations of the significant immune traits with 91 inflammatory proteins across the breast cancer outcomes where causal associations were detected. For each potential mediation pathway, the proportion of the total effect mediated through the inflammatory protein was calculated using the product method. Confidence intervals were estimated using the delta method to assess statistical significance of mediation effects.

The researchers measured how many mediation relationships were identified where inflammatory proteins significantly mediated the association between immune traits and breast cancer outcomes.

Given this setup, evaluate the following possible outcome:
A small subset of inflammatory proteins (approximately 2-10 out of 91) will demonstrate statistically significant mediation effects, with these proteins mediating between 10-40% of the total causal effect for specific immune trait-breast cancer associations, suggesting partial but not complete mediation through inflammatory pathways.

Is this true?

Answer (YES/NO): NO